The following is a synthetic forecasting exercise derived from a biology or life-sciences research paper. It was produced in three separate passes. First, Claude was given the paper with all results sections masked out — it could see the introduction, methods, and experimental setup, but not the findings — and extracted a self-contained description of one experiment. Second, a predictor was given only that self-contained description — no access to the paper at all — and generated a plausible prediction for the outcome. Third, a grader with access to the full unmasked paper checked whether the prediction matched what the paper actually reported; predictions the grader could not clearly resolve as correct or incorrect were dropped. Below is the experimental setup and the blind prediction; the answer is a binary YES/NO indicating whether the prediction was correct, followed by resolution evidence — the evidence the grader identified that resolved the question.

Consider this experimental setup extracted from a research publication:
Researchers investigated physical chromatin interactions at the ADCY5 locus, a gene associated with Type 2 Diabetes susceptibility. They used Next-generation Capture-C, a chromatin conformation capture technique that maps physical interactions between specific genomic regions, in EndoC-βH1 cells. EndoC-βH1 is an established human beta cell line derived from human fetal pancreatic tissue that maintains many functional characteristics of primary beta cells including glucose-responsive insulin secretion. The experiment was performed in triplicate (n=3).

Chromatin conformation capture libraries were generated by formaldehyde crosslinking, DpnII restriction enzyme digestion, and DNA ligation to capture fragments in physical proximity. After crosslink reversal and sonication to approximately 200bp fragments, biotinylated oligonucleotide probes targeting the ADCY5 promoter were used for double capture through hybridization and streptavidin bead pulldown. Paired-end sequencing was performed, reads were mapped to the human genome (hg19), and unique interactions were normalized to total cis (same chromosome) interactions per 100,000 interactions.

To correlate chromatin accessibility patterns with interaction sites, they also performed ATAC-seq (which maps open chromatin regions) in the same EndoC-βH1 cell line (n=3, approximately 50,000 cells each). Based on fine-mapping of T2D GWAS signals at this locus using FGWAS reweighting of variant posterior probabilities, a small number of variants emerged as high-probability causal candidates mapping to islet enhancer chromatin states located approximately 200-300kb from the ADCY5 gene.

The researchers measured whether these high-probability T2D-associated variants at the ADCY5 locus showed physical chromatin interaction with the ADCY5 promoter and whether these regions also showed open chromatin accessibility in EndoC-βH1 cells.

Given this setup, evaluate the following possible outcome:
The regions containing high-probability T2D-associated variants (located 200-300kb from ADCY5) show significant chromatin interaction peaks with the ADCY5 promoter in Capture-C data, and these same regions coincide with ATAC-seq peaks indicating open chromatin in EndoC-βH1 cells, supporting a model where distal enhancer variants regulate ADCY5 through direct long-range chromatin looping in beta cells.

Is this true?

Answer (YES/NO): YES